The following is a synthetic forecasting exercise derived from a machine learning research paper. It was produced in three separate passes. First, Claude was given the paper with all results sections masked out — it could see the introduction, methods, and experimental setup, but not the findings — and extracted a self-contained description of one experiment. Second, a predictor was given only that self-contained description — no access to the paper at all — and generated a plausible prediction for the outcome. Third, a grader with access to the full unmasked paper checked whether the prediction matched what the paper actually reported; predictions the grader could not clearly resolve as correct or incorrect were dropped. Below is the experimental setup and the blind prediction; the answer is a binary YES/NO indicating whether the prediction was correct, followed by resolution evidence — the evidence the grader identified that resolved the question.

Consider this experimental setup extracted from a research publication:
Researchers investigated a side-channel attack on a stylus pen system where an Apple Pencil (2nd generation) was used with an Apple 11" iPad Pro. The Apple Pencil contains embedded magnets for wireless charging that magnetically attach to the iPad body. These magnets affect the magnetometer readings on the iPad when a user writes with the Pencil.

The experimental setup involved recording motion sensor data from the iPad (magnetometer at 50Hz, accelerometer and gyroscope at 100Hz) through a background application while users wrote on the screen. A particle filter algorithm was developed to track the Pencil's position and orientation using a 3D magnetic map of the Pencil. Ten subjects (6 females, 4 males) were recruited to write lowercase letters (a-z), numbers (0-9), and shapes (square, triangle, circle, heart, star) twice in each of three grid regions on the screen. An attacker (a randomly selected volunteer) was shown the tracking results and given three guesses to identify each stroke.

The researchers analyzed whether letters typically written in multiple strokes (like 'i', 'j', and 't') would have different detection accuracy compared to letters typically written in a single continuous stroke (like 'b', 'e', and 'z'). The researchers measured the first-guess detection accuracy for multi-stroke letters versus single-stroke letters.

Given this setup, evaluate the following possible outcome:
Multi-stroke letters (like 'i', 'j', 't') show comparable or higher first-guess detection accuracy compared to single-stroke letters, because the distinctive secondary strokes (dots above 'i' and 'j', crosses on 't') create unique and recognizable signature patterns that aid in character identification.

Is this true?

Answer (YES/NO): NO